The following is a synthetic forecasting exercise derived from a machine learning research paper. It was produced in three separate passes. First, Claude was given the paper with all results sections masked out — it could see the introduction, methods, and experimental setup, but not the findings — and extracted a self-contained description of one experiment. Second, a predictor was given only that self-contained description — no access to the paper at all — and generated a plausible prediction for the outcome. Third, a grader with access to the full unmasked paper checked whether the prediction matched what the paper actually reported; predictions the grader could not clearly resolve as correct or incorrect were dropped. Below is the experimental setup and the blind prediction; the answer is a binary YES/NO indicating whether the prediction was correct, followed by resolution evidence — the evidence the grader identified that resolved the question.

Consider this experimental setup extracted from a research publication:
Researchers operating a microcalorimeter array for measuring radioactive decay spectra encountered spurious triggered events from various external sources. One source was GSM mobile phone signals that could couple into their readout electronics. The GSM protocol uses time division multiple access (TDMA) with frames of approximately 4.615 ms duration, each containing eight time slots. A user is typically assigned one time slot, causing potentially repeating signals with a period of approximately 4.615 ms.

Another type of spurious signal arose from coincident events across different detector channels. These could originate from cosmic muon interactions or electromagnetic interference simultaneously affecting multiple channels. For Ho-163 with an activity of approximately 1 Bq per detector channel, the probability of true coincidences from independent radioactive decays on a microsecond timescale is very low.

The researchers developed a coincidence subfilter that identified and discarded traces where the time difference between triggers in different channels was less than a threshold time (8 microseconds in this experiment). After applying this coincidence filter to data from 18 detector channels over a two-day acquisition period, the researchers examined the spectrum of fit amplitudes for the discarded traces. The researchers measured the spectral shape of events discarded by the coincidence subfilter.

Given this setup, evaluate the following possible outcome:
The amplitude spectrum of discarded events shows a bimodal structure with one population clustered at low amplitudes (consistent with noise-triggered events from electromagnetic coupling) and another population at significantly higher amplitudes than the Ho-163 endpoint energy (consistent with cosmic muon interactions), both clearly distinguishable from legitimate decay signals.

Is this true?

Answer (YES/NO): NO